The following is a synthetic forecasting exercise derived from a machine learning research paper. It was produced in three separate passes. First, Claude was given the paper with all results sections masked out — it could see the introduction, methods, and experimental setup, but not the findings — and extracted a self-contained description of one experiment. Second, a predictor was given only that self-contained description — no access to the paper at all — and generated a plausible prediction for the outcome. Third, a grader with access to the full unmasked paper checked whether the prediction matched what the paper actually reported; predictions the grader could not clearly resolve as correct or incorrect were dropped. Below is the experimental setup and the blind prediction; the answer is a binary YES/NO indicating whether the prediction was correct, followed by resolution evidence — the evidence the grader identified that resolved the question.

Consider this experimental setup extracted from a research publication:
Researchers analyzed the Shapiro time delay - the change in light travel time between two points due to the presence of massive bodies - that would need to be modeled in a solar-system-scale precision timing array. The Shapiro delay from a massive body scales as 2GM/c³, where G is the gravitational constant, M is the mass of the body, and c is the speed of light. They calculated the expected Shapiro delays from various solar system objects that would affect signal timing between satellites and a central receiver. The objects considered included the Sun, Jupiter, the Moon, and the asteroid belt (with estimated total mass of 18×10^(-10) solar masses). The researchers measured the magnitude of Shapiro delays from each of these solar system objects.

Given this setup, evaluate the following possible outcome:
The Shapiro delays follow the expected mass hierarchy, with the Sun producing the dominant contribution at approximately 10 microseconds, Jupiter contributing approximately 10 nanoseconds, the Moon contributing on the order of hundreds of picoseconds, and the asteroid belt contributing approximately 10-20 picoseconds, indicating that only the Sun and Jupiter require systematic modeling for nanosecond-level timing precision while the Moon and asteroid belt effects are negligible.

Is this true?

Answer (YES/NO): NO